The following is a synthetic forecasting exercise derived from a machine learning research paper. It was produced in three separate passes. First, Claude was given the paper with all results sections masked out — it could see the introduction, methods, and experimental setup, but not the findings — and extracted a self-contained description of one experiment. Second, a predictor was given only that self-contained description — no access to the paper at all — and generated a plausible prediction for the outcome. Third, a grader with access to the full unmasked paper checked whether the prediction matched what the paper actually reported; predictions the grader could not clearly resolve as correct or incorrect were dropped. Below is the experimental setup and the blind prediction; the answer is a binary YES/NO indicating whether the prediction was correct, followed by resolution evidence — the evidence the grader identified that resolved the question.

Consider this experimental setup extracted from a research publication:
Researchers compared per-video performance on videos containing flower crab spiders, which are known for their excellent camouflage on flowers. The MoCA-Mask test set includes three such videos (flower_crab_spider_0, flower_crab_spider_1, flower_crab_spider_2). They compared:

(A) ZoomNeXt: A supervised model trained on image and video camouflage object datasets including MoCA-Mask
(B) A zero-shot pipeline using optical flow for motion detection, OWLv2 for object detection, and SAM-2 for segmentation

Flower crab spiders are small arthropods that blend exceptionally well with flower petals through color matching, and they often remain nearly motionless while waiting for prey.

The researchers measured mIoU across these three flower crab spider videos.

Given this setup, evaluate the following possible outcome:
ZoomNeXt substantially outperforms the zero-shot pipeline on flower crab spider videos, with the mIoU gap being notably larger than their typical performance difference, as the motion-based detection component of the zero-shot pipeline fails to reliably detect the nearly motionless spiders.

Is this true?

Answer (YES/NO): NO